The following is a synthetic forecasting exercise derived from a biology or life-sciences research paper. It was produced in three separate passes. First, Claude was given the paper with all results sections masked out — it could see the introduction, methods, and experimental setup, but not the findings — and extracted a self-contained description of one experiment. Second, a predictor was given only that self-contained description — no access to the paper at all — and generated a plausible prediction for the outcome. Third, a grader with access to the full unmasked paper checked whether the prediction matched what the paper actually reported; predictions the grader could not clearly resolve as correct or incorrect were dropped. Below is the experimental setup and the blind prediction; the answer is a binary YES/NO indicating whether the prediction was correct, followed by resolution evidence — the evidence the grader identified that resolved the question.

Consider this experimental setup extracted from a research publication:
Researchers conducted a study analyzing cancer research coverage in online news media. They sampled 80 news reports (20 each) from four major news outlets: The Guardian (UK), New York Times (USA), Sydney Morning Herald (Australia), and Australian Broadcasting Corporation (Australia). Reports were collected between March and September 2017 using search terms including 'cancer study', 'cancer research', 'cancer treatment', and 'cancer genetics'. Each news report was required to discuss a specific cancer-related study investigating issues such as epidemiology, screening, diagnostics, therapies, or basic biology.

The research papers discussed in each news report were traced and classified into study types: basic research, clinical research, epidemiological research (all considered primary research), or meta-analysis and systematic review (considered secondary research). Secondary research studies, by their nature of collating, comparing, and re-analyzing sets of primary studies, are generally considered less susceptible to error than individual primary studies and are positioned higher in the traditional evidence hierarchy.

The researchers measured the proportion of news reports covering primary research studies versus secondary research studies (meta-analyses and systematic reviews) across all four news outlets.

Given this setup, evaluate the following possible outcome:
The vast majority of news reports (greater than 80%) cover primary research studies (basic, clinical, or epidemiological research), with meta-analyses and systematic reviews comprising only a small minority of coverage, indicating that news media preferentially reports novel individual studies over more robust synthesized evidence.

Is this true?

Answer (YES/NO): YES